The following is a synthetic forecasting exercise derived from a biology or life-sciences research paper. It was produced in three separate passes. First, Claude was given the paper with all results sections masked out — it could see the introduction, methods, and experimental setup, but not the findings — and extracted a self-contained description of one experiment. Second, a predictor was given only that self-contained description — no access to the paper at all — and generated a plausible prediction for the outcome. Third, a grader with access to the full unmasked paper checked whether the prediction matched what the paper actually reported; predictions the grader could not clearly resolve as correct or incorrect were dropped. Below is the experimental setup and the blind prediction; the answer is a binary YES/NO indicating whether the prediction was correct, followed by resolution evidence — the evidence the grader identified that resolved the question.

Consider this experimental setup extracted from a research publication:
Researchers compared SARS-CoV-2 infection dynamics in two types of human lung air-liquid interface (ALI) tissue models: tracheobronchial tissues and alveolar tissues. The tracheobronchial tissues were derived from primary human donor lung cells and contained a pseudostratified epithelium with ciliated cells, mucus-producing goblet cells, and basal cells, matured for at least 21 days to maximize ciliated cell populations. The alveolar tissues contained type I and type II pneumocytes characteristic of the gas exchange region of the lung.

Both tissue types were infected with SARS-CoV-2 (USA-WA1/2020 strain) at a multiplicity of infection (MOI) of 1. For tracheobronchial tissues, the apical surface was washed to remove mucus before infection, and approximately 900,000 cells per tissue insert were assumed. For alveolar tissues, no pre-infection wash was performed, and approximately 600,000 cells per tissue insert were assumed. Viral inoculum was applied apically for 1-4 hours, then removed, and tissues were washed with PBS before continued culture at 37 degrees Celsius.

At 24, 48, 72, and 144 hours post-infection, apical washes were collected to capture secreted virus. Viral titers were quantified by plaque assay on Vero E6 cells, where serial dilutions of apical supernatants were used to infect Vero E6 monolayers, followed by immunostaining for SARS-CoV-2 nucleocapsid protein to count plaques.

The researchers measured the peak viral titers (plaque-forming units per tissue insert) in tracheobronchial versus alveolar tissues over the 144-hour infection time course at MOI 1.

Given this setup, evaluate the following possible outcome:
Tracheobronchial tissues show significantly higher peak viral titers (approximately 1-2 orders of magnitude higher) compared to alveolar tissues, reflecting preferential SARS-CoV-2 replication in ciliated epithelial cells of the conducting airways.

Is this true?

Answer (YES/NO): NO